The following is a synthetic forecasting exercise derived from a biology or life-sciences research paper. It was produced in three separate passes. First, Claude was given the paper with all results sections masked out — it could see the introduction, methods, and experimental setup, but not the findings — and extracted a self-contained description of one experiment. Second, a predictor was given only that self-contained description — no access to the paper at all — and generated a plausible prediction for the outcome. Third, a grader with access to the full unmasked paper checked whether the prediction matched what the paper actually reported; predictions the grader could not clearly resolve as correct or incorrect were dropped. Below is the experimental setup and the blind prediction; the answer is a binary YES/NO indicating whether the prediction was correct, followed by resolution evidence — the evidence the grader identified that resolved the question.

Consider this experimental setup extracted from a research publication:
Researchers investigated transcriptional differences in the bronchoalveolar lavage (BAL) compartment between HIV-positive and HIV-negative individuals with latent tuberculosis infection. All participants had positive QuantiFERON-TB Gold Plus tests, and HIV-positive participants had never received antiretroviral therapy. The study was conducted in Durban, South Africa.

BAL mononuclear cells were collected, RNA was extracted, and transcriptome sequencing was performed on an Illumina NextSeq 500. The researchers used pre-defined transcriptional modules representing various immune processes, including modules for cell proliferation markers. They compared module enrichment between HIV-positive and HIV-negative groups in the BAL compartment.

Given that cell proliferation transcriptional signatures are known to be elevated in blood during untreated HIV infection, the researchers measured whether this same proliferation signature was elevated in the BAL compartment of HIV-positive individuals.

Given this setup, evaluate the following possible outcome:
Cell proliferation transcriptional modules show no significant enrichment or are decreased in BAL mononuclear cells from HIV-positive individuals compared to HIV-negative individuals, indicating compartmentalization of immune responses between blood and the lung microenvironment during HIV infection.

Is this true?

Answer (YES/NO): YES